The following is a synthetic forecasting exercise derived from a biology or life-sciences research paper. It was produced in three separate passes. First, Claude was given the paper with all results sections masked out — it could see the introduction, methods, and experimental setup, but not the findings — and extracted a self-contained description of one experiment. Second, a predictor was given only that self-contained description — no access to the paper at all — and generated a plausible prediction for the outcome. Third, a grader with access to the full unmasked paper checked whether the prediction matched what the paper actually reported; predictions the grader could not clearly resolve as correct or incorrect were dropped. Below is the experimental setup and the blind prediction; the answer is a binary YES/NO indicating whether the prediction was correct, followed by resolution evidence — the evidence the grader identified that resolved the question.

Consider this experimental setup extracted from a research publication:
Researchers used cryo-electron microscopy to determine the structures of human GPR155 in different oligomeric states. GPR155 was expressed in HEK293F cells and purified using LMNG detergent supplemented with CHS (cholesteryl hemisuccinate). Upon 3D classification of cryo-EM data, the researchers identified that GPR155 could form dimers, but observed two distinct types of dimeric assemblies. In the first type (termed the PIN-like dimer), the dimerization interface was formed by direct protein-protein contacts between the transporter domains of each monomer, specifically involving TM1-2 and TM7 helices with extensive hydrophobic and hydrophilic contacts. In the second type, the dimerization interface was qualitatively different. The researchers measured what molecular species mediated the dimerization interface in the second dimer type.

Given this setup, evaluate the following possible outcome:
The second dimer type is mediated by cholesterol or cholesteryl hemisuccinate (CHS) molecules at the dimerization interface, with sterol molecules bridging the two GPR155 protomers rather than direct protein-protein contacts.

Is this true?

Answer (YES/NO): YES